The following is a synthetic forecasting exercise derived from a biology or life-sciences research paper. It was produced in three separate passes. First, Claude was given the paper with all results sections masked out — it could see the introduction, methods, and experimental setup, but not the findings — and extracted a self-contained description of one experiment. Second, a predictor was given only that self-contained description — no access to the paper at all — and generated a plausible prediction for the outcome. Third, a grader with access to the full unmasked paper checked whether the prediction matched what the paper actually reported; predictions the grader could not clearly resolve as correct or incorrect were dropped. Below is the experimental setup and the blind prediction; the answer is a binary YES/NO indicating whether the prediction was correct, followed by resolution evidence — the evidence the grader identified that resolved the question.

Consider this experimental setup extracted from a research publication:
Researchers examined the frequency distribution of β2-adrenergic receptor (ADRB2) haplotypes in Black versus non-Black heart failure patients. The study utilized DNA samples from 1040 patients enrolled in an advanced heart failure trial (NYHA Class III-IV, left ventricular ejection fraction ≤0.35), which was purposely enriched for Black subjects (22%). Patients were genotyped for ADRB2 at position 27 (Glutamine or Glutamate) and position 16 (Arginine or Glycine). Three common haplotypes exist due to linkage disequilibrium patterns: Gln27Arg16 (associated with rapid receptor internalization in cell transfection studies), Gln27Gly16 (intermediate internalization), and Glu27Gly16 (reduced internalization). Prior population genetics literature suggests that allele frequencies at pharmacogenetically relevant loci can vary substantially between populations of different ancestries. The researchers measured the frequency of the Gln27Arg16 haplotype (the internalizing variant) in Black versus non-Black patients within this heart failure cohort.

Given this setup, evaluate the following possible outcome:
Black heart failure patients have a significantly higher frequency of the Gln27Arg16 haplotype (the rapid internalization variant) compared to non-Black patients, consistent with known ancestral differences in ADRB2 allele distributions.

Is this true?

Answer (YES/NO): YES